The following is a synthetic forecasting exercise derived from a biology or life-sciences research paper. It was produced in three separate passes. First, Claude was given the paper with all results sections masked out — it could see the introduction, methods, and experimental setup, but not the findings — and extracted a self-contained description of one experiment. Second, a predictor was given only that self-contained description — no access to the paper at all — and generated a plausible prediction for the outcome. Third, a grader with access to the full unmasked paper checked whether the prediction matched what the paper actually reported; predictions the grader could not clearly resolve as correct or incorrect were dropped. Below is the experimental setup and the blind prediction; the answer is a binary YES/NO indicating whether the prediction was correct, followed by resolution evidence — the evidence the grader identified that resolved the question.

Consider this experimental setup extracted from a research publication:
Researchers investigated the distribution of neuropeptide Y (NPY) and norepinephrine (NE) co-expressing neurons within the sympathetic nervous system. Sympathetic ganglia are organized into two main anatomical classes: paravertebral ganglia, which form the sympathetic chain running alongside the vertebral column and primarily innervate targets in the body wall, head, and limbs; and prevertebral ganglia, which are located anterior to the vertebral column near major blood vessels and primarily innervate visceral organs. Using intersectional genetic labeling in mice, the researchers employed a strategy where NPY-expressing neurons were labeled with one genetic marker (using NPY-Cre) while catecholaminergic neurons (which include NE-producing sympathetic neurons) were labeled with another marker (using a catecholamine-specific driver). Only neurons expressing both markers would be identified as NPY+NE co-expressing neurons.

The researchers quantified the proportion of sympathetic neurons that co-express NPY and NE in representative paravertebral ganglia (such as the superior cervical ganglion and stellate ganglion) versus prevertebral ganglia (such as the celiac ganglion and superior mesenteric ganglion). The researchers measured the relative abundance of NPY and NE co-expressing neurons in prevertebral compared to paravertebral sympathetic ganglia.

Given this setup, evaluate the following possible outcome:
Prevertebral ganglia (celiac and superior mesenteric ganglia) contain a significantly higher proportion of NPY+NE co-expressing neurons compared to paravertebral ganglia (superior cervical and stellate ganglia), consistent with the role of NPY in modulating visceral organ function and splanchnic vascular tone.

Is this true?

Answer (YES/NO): YES